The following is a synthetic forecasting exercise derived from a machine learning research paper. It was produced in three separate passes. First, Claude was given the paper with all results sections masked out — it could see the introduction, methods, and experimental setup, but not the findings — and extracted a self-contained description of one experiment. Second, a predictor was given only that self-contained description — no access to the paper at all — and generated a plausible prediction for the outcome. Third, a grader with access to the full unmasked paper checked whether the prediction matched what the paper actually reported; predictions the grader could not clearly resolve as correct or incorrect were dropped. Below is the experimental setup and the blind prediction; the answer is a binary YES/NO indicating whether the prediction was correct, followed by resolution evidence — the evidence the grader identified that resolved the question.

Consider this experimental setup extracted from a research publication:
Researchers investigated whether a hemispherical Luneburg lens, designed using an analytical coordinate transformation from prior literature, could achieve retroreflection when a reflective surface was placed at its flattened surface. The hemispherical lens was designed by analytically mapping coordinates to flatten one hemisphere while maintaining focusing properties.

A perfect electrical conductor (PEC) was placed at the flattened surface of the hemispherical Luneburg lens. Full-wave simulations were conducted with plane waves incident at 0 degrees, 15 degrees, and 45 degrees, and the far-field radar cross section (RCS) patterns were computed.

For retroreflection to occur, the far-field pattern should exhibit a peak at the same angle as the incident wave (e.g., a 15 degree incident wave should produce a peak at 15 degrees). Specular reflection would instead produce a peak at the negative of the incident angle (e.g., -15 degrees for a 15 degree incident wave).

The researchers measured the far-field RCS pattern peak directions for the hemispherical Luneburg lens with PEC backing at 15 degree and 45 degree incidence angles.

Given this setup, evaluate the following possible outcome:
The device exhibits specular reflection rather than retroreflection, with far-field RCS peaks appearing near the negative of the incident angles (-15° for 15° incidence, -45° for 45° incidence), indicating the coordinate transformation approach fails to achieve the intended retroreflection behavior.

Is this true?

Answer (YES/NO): YES